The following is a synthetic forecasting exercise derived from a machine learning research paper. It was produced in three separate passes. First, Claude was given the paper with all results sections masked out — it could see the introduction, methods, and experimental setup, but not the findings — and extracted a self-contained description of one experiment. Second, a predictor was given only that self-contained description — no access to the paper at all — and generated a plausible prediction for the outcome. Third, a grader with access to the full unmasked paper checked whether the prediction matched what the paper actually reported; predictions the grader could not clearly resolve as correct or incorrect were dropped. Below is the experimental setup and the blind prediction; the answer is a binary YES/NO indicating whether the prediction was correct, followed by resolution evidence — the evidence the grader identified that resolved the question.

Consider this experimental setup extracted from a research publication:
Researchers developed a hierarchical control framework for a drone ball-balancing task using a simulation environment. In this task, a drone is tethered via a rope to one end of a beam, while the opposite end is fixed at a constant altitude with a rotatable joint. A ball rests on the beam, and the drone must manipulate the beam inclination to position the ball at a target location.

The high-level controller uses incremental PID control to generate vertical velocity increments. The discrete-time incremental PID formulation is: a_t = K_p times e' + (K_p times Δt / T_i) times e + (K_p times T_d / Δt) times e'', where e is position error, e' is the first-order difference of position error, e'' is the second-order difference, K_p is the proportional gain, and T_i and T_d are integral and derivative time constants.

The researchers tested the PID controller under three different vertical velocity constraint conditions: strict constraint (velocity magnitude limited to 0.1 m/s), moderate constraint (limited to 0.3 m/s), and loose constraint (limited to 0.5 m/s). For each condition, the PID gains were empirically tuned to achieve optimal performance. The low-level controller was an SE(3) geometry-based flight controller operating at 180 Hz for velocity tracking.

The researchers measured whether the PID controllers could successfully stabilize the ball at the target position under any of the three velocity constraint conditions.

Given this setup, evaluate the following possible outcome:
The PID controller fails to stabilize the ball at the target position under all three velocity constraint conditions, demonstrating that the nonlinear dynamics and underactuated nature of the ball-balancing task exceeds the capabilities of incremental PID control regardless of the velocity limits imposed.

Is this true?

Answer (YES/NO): NO